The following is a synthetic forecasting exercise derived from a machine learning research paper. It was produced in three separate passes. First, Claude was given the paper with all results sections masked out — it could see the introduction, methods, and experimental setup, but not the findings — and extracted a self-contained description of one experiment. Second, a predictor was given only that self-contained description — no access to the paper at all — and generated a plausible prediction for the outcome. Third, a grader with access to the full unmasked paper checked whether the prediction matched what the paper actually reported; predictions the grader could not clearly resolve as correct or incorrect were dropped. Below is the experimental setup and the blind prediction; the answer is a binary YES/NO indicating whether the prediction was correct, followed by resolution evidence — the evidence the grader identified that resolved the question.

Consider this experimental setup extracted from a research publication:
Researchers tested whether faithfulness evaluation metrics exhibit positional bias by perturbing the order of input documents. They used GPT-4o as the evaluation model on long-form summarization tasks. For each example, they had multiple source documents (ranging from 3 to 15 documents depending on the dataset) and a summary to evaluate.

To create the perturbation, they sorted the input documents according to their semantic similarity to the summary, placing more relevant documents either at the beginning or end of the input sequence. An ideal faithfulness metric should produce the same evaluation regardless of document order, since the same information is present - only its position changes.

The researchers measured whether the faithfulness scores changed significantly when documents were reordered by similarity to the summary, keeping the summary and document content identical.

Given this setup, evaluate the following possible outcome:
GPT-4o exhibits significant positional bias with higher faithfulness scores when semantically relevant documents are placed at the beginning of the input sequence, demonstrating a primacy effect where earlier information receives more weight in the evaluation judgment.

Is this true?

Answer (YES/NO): NO